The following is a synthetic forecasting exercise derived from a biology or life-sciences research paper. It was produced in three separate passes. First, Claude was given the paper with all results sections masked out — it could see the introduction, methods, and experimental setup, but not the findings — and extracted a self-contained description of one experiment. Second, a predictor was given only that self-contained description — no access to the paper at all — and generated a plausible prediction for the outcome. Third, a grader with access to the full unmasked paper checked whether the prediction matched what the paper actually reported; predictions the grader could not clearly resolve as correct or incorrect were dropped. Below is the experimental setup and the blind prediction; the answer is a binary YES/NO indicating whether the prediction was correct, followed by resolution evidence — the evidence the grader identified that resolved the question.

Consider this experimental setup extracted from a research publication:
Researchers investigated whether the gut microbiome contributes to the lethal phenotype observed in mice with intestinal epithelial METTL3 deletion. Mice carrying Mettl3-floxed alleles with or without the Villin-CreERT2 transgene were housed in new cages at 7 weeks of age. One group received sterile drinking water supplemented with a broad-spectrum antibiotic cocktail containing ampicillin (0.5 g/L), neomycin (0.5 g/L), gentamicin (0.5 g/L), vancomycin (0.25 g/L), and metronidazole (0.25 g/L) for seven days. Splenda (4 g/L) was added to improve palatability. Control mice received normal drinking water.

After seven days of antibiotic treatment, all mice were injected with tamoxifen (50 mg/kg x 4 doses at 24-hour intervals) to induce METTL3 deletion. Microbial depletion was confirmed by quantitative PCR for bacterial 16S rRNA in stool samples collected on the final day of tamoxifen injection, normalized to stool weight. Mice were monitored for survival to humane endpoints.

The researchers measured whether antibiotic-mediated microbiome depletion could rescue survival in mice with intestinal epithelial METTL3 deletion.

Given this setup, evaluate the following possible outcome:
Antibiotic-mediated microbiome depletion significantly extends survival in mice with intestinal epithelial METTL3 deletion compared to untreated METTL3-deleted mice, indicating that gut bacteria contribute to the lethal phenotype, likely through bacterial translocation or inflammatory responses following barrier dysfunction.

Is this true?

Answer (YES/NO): NO